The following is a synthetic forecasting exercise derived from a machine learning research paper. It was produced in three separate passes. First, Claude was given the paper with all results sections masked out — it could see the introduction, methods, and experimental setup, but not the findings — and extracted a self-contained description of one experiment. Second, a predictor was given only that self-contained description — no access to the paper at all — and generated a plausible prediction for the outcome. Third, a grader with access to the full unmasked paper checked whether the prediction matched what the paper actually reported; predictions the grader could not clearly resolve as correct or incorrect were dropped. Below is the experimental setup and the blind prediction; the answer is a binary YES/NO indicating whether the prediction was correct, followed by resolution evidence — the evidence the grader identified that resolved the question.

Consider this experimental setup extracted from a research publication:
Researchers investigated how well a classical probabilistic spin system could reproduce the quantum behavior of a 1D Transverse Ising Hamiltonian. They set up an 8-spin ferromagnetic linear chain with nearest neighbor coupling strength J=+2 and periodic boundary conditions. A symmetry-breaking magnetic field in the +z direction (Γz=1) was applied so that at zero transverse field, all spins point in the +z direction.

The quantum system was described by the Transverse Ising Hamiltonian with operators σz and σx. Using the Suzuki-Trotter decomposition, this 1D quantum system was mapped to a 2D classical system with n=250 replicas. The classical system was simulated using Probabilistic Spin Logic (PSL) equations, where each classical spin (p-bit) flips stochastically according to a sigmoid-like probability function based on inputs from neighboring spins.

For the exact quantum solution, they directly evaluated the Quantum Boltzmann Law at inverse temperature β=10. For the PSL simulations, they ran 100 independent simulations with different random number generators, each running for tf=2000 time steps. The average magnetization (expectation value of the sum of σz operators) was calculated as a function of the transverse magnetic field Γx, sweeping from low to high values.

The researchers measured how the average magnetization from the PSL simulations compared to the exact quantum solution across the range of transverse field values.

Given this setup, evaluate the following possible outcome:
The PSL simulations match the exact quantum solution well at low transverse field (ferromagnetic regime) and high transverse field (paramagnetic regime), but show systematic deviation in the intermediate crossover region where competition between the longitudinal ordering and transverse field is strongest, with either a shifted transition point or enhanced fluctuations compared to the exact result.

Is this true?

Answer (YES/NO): NO